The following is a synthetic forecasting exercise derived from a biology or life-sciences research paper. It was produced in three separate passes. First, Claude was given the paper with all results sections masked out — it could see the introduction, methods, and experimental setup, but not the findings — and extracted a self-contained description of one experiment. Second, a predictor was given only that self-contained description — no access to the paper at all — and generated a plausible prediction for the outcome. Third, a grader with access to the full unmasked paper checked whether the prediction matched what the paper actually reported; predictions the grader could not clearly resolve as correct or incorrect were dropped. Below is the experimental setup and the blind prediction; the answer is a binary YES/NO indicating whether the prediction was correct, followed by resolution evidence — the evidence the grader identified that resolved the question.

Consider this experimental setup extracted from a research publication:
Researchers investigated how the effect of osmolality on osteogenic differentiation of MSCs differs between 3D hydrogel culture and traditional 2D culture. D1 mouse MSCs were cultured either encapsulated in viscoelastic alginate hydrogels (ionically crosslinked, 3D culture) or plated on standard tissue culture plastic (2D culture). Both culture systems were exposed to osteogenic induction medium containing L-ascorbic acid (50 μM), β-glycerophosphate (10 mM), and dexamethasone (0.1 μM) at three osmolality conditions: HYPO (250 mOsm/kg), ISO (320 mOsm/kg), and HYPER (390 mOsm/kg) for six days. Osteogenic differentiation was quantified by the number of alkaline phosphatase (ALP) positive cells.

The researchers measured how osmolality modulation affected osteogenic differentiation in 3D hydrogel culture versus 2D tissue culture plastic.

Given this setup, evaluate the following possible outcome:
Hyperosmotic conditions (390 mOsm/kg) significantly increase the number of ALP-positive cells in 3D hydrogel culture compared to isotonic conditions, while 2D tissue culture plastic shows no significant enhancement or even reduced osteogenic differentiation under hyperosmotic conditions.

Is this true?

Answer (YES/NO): NO